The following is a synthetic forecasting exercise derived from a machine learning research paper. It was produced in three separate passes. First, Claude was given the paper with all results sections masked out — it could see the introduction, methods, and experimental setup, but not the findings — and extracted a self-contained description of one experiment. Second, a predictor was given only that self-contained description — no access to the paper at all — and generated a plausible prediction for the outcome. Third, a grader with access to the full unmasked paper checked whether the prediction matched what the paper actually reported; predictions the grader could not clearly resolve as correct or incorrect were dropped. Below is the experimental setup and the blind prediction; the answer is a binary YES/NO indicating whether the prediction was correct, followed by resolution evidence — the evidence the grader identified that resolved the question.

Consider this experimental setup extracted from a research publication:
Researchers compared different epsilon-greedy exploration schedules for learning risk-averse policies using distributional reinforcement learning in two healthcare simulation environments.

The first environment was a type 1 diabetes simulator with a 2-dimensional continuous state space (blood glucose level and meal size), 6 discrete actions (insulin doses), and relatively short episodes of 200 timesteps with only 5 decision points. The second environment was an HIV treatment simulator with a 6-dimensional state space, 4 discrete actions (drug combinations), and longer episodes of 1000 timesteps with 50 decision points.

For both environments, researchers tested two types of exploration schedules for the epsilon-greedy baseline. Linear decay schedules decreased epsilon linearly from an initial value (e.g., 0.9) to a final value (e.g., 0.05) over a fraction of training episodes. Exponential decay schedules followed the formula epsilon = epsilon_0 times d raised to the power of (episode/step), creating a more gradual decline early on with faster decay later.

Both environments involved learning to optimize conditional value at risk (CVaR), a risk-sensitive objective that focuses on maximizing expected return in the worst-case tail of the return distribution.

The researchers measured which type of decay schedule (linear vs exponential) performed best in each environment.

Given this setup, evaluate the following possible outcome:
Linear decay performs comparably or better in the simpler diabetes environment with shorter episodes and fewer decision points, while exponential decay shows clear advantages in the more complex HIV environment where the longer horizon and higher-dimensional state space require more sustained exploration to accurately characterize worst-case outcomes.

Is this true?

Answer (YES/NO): NO